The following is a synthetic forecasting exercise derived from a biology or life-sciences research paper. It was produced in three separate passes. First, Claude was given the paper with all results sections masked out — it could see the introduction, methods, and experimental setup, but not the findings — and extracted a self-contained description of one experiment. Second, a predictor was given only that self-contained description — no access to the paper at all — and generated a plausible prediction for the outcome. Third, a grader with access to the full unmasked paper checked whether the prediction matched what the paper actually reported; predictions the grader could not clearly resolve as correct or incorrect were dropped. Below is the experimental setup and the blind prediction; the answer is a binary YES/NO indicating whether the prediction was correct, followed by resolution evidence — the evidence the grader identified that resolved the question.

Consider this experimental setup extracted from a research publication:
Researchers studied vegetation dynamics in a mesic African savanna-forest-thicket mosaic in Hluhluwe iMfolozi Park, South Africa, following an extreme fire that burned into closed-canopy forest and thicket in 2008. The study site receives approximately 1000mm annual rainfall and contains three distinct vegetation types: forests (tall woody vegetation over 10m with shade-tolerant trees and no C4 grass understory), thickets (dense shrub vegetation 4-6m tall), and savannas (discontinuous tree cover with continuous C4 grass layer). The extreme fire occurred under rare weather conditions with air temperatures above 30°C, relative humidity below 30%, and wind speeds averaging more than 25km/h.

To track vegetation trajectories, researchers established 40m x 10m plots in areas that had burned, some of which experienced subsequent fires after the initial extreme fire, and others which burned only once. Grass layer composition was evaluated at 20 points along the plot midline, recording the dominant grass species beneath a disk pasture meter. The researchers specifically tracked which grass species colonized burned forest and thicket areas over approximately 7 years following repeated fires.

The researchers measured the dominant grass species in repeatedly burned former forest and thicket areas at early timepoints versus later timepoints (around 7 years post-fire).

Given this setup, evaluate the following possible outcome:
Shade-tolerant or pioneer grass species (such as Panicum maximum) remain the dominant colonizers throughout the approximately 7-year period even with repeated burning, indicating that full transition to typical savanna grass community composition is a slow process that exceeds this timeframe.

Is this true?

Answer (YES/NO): NO